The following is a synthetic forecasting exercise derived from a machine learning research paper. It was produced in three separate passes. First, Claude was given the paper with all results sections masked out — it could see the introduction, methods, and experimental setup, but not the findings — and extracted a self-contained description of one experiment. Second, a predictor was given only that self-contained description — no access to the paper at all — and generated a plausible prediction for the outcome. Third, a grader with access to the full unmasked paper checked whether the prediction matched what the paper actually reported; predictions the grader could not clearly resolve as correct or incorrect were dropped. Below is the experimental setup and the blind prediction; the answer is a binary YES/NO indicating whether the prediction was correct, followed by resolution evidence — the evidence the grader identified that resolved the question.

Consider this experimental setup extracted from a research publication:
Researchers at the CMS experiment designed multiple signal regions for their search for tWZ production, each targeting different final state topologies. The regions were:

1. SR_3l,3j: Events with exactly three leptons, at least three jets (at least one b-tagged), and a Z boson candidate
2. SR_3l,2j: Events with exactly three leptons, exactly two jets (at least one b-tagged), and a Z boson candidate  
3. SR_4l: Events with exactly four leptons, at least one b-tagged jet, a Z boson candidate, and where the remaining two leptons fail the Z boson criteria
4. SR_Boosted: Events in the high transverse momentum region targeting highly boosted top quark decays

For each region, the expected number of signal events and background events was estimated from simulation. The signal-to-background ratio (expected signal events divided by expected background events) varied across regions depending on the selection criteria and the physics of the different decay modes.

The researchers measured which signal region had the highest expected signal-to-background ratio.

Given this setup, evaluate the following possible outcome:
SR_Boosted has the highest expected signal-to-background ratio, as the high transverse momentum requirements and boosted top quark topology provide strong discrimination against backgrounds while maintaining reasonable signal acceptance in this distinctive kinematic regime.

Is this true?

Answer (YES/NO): NO